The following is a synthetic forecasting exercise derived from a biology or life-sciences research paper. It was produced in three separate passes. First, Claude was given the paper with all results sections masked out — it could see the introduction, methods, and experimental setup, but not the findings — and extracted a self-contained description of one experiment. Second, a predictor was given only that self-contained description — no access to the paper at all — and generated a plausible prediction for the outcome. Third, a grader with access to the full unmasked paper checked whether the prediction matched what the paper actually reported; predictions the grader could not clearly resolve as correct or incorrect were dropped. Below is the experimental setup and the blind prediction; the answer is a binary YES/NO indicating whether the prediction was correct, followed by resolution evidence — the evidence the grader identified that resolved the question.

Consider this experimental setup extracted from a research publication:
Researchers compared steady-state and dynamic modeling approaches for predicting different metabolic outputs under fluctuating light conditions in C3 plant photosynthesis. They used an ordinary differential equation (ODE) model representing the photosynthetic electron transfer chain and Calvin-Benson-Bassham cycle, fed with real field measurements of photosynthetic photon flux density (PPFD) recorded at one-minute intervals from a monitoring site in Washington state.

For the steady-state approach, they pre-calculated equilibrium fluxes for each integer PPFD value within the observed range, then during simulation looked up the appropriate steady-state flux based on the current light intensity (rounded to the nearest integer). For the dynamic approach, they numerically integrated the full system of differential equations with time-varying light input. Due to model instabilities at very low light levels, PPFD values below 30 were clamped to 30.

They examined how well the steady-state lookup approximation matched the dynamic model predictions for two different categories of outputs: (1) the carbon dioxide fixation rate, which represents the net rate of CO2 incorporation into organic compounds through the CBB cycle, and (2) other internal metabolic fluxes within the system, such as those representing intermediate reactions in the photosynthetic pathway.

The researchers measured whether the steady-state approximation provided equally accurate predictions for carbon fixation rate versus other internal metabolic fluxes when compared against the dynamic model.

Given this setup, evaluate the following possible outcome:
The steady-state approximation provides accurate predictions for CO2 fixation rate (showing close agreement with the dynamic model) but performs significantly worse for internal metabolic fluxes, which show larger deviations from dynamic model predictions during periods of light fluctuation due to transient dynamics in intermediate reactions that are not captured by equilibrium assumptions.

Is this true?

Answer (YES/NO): YES